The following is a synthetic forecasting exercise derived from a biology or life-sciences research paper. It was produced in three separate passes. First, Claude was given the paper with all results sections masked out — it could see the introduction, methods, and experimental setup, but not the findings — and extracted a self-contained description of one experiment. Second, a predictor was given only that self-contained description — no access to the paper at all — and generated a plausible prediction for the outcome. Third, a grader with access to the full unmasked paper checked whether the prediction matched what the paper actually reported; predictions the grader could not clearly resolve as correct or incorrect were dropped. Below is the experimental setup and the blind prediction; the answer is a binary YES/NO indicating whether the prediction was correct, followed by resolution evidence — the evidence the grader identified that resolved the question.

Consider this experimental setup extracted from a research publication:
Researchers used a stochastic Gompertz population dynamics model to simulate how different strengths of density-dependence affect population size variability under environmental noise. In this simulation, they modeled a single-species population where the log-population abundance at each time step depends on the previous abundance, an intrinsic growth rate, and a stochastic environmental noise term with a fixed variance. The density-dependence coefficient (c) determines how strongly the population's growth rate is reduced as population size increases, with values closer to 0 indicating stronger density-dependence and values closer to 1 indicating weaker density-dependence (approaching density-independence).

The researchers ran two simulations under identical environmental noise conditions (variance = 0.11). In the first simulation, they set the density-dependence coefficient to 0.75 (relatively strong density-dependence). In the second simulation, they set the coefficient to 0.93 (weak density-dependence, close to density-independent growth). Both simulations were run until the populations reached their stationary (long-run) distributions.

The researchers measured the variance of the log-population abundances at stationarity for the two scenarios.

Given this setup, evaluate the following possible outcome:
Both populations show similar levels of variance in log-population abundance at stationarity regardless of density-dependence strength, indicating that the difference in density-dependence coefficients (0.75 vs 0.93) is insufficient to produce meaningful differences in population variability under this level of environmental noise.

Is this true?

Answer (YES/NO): NO